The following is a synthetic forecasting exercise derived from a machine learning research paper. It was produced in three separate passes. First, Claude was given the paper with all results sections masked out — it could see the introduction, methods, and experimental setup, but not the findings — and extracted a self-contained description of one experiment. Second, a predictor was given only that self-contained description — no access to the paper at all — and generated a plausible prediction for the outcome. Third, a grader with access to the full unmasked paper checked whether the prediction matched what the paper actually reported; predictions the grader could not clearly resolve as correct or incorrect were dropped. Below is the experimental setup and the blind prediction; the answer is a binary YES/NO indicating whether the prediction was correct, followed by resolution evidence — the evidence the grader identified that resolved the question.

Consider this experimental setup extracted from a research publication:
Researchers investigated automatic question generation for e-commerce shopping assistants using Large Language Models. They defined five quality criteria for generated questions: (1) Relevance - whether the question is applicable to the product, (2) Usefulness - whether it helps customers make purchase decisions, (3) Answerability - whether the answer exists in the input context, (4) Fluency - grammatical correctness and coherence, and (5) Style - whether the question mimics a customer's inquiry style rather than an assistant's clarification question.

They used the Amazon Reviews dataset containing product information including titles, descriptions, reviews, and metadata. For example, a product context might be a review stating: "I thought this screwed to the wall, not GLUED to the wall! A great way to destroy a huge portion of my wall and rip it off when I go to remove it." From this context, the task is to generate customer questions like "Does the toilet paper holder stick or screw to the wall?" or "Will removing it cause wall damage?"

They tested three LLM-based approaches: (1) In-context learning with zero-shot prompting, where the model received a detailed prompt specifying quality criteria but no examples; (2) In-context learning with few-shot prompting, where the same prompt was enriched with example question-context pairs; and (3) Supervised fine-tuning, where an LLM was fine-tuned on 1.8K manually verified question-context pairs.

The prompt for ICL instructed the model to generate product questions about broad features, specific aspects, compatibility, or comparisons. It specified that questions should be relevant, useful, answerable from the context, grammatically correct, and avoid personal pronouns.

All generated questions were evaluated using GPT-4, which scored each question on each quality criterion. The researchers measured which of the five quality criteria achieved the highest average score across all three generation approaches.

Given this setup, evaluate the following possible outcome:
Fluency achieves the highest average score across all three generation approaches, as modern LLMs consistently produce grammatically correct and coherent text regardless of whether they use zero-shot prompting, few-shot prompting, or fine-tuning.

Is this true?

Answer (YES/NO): YES